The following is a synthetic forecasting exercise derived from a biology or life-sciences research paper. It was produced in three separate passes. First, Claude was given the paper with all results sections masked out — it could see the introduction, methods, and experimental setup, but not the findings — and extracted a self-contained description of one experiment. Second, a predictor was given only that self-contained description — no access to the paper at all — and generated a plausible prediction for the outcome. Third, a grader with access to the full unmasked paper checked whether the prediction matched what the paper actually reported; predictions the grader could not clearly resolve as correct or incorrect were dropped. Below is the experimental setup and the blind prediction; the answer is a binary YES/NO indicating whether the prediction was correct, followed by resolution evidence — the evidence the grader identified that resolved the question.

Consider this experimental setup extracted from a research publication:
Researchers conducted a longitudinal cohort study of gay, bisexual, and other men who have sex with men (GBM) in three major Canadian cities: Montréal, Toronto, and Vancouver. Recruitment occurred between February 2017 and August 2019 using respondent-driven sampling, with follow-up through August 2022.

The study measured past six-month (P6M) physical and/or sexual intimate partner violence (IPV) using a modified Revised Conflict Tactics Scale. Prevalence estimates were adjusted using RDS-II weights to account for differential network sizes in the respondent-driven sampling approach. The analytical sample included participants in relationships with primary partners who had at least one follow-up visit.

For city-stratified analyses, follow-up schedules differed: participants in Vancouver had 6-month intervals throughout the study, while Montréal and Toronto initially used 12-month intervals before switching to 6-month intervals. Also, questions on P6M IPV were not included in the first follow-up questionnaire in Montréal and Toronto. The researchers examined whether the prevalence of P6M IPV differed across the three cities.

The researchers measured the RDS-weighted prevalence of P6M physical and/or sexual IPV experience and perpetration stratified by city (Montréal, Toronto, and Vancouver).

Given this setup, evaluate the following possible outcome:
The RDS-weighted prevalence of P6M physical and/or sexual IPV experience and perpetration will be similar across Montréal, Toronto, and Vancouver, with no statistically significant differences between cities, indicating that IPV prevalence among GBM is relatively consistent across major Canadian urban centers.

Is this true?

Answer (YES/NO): YES